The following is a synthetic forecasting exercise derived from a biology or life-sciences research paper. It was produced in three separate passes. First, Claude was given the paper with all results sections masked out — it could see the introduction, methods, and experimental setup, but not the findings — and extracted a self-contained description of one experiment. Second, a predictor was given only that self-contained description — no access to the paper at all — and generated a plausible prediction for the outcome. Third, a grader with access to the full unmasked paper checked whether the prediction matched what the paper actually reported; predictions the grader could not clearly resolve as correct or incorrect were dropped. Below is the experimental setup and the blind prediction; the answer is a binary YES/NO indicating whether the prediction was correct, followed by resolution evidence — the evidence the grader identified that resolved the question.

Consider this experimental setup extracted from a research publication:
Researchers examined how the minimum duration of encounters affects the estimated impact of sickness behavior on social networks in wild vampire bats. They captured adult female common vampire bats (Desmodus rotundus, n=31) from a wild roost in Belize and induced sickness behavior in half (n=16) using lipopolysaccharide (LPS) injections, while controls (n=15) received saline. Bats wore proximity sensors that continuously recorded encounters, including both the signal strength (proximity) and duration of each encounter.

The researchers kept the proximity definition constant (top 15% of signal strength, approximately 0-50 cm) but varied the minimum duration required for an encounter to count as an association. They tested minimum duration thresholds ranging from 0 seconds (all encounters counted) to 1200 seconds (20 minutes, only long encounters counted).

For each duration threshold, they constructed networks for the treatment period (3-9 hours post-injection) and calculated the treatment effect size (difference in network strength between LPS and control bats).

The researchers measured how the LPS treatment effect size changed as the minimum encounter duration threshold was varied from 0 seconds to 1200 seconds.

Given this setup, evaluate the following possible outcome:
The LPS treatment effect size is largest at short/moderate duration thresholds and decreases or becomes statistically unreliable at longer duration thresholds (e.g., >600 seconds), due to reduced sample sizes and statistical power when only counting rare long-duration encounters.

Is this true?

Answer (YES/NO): NO